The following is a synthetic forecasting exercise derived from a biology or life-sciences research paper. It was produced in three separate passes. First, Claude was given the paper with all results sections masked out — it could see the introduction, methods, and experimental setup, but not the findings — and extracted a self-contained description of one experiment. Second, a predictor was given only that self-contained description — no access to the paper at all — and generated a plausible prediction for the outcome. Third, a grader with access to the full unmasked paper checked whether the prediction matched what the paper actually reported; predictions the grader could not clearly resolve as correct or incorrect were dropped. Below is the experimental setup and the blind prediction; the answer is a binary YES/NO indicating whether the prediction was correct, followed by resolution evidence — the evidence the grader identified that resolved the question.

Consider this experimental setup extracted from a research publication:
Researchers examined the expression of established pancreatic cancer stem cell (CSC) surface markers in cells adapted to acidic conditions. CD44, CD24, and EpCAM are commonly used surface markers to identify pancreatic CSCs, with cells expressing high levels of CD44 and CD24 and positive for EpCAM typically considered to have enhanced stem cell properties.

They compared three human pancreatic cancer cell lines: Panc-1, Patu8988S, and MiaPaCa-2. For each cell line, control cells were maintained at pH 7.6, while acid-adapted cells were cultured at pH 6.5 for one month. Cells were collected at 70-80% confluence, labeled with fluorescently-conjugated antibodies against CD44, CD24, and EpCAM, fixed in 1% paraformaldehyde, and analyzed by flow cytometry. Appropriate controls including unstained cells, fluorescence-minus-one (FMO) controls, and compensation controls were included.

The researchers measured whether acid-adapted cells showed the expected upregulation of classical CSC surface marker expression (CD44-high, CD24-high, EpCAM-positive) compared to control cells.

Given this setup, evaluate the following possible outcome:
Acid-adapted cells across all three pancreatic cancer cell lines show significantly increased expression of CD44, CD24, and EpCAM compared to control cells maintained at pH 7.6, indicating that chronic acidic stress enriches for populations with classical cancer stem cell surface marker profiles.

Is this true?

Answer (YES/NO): NO